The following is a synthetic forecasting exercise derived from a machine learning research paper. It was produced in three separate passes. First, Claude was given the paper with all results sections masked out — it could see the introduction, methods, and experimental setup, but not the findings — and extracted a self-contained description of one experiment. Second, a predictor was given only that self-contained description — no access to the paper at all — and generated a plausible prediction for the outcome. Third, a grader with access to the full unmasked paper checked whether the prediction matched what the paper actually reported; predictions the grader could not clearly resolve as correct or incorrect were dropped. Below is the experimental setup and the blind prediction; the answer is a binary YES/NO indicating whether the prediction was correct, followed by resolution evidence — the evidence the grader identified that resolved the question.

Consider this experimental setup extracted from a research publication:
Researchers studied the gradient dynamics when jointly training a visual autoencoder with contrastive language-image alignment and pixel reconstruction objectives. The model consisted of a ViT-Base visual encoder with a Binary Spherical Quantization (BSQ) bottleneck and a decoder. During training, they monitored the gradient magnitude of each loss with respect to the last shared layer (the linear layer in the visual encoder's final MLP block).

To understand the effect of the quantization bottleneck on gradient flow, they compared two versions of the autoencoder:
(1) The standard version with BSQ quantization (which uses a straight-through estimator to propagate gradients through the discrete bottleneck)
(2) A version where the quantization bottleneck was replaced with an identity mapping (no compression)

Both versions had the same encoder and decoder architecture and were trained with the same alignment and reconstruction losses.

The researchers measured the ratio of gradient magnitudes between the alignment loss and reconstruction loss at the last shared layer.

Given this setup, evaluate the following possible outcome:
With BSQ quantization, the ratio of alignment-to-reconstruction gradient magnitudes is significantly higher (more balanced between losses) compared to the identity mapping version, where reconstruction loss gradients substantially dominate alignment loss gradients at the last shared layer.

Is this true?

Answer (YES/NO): NO